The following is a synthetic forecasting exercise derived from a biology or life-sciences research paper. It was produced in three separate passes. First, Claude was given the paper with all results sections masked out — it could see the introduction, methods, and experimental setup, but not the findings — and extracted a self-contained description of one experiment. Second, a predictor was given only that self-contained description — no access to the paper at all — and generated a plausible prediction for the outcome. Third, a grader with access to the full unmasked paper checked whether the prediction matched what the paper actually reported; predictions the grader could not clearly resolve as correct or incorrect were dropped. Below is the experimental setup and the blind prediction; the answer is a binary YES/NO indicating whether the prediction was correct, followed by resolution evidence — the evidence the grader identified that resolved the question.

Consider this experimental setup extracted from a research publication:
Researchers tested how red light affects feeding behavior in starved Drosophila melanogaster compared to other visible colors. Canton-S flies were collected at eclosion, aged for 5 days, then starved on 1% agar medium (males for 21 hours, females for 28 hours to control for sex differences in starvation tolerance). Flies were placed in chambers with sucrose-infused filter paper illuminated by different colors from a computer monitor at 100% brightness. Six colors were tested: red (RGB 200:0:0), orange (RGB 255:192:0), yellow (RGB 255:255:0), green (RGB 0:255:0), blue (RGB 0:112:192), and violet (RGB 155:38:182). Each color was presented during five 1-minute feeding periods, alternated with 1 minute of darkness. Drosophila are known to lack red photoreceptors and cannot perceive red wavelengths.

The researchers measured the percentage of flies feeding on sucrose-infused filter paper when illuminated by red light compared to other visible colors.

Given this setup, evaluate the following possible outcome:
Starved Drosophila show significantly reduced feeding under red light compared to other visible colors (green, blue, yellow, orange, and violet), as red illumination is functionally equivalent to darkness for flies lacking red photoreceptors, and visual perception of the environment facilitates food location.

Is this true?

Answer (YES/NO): NO